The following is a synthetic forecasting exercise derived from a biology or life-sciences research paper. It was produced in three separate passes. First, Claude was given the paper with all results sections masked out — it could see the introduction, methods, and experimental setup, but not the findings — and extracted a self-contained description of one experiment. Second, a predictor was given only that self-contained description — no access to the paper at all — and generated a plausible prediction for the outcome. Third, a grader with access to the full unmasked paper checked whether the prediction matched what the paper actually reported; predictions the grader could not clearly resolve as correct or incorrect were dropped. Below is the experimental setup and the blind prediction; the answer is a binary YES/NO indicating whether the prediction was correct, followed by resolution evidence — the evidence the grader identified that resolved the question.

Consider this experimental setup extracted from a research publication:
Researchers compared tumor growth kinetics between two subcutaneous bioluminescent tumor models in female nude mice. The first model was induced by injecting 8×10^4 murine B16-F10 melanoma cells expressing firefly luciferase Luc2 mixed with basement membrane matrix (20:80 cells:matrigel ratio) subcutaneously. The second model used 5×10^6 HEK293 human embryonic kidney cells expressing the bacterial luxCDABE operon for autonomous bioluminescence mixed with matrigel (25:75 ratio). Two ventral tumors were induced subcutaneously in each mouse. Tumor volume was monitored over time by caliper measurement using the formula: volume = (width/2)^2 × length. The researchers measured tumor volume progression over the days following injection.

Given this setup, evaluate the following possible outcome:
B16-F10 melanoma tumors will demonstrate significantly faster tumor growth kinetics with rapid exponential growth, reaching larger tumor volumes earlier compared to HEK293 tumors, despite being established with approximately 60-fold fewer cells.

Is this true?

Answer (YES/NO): YES